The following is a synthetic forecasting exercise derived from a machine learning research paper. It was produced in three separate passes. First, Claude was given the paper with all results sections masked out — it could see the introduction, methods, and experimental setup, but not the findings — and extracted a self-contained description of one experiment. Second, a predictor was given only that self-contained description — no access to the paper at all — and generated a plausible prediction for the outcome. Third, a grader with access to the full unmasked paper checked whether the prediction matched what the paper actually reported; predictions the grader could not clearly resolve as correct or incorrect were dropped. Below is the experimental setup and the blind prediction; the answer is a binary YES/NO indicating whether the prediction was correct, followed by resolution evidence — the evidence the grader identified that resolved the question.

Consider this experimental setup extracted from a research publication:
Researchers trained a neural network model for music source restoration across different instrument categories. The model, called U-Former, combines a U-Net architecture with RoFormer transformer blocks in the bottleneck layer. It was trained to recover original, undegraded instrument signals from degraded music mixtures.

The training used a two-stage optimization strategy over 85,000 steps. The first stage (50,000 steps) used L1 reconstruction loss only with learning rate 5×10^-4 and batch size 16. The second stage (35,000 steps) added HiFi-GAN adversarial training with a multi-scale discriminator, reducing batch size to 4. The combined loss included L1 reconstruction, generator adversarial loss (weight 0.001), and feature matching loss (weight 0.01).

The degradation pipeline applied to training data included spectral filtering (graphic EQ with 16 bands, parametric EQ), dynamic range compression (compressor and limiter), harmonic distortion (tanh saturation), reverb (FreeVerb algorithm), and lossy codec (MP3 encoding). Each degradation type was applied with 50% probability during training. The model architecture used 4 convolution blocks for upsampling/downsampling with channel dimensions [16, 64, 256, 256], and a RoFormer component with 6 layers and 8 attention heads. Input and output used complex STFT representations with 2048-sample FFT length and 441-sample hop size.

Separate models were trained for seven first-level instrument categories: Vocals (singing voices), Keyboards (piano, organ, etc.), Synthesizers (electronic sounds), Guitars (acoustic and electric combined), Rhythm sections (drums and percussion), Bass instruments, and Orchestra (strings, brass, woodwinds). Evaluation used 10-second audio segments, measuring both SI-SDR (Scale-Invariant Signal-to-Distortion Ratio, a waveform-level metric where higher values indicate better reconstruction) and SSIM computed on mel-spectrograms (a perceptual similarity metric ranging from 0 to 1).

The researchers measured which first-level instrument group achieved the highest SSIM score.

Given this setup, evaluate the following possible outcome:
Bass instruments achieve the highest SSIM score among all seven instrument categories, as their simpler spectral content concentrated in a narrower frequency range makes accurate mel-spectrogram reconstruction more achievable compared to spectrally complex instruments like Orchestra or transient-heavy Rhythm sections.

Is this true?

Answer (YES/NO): NO